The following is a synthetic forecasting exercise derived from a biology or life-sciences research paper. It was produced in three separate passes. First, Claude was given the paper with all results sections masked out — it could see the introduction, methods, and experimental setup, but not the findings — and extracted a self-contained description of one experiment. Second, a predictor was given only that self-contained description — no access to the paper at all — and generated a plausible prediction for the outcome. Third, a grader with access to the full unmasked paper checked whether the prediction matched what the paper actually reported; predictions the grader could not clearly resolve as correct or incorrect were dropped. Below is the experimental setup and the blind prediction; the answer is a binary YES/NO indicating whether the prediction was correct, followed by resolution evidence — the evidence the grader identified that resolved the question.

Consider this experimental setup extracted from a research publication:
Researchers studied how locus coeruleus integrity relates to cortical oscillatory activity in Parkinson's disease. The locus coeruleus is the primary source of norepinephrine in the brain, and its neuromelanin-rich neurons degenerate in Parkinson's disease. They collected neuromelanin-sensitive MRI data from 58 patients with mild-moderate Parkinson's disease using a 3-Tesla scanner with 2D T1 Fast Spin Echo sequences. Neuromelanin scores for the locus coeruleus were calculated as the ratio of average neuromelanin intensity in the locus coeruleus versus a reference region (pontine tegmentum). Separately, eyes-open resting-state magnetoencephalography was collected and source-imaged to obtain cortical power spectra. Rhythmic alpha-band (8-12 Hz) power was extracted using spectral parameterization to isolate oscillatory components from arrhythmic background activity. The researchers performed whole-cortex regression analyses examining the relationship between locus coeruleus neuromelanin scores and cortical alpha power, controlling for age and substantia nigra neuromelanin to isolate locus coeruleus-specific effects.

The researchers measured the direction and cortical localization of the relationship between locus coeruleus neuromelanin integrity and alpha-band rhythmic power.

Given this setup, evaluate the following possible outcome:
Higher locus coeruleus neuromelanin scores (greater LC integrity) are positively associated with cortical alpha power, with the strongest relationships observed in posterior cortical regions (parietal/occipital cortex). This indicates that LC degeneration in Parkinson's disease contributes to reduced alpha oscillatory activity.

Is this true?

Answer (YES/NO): NO